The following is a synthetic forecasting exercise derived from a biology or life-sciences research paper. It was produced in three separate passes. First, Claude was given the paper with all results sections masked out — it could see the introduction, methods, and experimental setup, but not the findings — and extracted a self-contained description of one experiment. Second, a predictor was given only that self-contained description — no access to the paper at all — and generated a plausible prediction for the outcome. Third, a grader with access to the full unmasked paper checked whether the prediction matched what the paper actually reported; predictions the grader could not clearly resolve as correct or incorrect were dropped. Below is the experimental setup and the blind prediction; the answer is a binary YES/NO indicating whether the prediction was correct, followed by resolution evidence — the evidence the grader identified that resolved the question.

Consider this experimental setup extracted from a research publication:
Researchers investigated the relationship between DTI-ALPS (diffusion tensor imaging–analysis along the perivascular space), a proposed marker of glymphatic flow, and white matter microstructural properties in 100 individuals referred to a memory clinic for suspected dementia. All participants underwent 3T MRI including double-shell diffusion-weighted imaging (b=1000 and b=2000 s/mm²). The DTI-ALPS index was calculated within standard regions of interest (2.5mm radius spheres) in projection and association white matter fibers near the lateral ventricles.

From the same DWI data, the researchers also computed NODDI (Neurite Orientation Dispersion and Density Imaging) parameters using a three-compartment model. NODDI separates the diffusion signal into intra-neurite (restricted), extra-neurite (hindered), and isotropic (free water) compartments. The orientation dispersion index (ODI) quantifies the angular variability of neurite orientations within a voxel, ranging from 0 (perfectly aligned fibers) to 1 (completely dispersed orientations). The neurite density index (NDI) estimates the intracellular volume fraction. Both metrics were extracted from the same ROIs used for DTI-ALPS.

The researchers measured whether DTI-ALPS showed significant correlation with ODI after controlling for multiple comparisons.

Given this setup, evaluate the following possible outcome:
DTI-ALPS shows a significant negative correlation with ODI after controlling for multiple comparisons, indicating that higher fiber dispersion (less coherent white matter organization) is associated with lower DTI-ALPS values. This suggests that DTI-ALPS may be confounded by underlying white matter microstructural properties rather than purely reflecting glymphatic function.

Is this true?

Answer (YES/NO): NO